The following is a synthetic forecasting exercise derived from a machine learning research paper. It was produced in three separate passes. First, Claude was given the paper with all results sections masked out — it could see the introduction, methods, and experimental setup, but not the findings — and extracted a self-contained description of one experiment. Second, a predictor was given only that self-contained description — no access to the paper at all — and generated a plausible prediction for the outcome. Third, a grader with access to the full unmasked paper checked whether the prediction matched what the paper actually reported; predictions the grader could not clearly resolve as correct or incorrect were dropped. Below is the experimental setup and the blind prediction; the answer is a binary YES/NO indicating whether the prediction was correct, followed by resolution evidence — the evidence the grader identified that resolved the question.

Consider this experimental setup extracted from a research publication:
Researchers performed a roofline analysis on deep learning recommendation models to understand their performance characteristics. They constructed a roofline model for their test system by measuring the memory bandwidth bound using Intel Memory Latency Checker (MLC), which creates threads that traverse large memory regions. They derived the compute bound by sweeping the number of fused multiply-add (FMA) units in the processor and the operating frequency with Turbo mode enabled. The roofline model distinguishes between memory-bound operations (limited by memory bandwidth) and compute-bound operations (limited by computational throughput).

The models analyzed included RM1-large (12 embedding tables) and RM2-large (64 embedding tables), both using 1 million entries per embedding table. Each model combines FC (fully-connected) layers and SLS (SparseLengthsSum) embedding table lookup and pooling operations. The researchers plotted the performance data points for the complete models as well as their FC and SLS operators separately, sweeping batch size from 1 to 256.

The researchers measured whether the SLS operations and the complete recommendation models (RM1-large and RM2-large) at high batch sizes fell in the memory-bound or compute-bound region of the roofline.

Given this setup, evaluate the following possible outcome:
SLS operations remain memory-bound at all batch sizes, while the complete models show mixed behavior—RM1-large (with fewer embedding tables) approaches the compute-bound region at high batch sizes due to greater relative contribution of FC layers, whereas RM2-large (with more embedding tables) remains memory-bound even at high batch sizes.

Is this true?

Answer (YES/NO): NO